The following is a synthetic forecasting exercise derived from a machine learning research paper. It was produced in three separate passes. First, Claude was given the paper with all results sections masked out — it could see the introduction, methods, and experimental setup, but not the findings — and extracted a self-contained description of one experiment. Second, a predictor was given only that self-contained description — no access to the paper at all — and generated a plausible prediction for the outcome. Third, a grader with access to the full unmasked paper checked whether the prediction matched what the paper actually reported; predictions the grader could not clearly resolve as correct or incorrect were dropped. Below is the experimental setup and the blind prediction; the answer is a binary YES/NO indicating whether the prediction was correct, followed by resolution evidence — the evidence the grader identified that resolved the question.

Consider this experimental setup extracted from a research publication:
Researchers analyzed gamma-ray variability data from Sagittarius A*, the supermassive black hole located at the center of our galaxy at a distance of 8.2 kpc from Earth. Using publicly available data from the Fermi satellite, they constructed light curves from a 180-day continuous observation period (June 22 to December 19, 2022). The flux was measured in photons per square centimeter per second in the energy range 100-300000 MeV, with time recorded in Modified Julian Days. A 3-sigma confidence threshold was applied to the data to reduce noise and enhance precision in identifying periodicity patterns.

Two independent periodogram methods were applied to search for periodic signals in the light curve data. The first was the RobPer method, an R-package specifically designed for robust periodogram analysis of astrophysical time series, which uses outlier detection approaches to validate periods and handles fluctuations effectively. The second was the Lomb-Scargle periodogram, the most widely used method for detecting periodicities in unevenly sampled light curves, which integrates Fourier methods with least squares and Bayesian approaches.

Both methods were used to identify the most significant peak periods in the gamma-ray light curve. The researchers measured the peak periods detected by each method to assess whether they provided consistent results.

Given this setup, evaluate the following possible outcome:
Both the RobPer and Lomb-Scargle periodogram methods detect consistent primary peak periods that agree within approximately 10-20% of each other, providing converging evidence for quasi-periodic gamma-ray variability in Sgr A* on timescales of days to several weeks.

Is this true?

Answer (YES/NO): NO